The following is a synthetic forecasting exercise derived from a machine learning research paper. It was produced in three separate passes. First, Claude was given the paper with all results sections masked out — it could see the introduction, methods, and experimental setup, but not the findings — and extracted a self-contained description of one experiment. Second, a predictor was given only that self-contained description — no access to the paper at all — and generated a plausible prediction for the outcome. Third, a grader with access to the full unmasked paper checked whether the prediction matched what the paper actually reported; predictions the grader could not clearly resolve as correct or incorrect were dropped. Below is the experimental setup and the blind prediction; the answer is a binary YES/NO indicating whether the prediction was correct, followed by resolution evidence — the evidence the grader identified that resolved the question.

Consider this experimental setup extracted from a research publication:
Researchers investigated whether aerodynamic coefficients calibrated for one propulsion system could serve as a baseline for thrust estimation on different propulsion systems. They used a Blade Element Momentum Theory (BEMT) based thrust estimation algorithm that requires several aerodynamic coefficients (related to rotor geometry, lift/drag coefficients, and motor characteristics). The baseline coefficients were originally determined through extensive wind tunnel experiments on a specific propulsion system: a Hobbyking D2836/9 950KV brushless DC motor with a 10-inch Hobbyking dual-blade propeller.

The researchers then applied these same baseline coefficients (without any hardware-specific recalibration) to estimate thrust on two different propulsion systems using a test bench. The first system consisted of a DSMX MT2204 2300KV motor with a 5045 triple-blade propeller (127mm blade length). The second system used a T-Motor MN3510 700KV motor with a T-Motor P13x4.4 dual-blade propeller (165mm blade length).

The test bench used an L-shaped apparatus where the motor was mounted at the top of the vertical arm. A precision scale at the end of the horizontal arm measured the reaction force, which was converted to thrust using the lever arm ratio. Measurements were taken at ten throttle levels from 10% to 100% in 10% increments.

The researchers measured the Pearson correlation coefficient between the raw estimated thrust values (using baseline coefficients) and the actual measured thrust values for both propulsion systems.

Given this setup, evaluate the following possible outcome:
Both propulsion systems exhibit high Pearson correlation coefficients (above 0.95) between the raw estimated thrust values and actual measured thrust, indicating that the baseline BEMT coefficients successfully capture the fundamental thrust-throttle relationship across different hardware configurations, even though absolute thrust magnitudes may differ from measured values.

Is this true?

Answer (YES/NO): YES